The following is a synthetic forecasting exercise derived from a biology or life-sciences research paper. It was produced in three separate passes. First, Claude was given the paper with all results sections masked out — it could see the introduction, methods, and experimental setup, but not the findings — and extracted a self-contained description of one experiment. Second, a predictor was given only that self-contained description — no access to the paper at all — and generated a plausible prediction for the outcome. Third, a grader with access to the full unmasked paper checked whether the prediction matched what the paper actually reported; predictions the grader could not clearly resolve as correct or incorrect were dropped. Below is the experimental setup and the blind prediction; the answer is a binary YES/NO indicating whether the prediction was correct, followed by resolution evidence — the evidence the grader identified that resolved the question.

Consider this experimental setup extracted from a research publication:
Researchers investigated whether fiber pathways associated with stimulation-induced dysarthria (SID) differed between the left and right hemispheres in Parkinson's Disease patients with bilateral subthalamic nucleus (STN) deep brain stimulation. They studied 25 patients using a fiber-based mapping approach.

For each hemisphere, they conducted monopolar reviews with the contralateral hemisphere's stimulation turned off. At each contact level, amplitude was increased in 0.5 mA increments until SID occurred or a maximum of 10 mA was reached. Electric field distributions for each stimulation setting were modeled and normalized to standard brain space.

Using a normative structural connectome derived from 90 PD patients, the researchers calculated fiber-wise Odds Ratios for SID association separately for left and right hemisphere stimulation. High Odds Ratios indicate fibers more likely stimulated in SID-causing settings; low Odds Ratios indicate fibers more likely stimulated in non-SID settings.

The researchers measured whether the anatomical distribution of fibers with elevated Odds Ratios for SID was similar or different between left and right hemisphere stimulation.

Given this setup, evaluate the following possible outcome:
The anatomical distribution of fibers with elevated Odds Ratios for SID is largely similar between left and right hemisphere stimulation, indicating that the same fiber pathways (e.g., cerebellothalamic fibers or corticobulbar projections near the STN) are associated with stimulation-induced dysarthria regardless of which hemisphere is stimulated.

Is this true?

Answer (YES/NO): YES